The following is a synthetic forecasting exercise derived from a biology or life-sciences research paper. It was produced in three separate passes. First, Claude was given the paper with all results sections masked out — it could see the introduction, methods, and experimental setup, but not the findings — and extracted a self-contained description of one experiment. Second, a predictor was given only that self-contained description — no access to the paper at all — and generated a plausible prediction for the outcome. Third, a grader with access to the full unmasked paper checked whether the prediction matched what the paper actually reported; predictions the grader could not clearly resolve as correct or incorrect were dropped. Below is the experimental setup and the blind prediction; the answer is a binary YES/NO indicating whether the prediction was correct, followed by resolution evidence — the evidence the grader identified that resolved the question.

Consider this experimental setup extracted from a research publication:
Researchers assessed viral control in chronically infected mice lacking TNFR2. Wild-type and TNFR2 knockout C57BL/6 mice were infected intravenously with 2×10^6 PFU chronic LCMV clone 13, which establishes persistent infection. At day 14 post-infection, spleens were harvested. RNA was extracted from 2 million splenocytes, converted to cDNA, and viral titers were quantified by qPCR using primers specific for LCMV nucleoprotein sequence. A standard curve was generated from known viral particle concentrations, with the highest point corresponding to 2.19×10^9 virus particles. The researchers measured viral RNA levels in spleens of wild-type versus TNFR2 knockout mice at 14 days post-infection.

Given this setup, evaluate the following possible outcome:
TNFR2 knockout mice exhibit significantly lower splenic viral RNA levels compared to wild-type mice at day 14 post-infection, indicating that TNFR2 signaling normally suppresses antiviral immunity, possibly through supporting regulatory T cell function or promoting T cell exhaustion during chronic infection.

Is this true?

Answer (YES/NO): NO